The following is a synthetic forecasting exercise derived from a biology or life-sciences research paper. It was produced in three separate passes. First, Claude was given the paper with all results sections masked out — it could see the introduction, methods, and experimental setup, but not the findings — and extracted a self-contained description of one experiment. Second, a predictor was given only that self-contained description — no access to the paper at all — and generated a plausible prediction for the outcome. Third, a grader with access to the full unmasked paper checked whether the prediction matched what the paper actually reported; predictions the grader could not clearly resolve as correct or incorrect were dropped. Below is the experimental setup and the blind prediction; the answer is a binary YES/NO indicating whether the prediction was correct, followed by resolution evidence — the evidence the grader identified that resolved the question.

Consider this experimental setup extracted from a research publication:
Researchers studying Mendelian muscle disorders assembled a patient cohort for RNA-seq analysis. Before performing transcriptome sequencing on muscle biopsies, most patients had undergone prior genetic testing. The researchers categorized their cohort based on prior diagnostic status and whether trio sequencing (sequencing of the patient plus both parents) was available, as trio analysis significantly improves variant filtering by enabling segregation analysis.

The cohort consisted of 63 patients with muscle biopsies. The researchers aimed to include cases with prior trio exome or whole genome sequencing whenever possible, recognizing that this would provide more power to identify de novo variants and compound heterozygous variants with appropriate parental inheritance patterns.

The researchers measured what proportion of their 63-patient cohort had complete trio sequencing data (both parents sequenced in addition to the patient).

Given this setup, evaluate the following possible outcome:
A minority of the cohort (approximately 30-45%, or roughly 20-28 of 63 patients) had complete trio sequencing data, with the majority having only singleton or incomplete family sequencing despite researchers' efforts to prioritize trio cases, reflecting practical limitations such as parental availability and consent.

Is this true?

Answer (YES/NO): NO